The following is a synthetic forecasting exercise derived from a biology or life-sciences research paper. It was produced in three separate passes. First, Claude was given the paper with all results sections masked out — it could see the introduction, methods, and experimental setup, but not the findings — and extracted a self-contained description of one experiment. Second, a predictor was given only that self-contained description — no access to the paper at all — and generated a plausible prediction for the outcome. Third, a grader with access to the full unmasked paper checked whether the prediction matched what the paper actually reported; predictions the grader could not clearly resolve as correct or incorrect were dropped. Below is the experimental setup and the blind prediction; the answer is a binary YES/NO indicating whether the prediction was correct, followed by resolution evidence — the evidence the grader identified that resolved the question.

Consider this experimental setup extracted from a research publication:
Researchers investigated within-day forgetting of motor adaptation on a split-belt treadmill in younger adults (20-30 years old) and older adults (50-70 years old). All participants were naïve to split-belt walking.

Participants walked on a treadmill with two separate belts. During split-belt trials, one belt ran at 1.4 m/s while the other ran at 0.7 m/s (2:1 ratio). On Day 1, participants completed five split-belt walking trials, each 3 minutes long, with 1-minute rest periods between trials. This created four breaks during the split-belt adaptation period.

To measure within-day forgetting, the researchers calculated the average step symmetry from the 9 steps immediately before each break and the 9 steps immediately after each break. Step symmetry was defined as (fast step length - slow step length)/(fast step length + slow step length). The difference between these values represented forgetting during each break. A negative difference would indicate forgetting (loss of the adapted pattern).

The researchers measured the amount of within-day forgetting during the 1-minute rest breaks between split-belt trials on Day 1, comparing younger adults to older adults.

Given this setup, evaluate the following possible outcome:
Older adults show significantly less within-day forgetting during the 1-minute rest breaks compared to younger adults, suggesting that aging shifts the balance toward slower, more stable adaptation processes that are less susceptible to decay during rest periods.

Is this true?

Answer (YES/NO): NO